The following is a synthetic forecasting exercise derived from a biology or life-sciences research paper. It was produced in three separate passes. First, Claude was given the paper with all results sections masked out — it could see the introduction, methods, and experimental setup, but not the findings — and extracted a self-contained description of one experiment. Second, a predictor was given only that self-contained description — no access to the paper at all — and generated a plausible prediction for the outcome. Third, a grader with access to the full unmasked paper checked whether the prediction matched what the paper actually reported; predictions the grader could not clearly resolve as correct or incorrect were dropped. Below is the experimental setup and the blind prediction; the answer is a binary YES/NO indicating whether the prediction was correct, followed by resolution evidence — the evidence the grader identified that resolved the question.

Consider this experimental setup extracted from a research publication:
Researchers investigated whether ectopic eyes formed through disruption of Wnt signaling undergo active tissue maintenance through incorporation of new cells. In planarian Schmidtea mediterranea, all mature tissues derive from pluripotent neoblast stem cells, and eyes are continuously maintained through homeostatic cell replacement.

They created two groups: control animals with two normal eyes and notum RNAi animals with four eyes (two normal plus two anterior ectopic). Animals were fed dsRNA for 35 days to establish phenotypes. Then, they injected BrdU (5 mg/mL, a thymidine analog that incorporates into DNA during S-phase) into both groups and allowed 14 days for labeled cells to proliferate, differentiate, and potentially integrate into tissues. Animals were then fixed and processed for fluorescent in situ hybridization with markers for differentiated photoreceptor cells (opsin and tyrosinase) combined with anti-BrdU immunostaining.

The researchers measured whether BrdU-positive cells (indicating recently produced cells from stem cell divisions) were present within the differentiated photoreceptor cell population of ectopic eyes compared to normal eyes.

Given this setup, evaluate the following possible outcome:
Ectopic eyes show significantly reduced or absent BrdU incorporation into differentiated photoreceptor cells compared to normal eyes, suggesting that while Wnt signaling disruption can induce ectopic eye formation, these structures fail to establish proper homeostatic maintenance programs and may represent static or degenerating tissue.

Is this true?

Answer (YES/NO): NO